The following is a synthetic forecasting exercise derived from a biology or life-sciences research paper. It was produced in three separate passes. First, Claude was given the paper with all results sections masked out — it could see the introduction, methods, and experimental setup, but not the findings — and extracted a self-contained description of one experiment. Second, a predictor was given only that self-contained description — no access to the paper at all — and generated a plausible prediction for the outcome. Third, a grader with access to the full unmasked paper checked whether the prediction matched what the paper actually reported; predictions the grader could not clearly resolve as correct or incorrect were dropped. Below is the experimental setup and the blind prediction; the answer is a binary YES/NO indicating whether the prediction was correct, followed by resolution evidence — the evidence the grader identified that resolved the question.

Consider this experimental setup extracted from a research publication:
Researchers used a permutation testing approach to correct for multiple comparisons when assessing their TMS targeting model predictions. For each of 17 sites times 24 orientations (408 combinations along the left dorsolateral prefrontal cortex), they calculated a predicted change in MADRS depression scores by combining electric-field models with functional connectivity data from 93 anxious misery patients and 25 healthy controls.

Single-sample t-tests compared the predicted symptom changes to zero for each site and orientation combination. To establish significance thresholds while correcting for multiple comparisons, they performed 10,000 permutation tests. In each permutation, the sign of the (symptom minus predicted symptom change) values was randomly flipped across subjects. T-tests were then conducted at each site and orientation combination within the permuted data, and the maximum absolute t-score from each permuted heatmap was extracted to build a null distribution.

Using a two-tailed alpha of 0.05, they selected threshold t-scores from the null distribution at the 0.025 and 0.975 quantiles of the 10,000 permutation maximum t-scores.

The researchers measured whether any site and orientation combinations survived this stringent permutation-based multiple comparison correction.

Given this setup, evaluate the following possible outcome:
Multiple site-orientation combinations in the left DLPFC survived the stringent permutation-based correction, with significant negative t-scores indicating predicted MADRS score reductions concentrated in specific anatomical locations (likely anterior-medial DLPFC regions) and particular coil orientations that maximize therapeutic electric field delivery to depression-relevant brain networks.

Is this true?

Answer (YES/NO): NO